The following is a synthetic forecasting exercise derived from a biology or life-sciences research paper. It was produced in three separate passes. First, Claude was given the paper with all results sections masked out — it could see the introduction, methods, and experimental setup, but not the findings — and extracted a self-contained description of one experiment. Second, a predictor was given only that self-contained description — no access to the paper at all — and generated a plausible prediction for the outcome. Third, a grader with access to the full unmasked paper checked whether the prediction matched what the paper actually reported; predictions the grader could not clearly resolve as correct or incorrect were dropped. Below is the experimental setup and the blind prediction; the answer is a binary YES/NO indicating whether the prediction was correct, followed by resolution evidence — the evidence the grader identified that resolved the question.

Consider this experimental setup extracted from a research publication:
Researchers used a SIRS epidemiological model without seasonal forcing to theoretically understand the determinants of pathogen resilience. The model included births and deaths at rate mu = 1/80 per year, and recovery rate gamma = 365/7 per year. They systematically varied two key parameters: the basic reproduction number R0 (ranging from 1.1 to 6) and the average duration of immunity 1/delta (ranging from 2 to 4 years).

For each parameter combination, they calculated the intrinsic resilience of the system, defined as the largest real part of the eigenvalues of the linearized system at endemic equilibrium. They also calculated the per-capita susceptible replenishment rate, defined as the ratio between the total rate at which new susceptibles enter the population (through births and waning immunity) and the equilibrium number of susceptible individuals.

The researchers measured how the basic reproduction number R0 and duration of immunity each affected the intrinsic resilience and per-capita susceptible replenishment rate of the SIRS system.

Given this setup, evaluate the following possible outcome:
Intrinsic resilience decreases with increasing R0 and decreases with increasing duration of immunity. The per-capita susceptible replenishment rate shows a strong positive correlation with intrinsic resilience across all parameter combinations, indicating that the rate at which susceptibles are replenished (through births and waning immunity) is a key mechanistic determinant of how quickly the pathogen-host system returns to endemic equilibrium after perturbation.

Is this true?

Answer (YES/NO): NO